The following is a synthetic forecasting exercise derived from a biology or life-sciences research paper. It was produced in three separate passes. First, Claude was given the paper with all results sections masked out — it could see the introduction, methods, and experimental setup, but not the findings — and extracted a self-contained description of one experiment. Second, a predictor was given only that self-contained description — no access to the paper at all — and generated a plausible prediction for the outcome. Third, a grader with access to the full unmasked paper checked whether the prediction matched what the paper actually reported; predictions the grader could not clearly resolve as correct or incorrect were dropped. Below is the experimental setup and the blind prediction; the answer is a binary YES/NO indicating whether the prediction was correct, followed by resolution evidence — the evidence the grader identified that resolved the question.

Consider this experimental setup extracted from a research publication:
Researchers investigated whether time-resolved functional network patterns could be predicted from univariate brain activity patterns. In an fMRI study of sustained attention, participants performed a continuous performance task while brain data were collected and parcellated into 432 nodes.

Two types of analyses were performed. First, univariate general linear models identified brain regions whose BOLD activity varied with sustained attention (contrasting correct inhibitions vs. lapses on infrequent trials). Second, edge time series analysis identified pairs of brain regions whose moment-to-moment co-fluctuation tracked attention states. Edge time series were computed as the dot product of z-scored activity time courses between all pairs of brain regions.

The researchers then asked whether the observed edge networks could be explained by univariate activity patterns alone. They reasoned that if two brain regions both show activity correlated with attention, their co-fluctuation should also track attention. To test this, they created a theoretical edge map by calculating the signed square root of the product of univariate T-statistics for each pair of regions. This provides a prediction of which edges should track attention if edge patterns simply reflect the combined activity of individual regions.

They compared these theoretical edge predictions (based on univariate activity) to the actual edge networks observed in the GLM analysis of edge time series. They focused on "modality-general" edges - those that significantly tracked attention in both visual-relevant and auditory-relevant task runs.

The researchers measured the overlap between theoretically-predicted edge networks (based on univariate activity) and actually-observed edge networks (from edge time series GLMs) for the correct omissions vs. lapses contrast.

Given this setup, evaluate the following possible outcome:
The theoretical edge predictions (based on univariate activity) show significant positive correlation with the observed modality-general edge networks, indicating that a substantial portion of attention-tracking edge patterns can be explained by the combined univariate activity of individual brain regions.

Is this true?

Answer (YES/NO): NO